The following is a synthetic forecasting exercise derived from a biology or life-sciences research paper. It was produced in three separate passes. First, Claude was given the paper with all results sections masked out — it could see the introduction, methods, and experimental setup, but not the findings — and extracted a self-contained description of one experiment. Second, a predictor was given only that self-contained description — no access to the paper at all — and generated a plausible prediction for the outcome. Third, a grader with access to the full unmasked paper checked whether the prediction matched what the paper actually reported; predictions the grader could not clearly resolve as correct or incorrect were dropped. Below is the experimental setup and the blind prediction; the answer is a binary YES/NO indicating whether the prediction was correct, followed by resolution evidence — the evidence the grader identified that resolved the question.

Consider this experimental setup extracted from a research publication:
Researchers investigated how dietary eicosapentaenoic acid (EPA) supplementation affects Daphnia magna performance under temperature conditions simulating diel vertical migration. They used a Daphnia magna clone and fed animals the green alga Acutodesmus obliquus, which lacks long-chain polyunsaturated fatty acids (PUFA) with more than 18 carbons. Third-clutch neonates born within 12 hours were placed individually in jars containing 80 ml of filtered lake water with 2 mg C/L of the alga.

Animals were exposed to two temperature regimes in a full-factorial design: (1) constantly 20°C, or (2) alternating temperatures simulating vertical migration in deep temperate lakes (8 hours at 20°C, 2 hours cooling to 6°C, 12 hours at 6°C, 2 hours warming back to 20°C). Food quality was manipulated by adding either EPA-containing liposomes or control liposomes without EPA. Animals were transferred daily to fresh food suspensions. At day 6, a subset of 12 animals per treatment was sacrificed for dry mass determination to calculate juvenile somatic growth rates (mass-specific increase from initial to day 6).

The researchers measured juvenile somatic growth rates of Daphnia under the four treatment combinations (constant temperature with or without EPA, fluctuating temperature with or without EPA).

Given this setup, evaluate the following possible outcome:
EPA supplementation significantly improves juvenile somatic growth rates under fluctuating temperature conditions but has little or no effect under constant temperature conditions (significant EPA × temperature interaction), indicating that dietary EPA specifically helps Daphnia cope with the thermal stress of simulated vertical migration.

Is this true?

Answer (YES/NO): NO